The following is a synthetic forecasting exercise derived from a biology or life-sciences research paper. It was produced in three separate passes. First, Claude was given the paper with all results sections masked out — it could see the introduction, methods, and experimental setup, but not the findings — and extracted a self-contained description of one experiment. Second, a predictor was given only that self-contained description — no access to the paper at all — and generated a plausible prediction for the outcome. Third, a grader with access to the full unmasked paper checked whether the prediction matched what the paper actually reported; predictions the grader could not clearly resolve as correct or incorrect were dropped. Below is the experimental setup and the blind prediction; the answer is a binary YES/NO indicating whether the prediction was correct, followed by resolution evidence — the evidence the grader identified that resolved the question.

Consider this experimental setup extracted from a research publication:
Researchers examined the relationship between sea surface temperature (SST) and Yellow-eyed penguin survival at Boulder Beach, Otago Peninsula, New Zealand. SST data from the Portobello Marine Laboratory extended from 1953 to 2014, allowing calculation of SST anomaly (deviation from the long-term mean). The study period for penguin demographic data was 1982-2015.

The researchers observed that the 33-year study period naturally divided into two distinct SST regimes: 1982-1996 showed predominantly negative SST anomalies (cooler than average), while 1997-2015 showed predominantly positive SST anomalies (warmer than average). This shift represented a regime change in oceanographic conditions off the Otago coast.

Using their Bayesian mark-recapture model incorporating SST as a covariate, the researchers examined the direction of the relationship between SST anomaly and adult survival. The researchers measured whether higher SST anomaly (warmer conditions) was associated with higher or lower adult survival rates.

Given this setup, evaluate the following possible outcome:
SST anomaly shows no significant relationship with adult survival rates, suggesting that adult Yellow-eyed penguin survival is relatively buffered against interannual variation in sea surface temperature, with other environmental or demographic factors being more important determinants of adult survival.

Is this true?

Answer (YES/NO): NO